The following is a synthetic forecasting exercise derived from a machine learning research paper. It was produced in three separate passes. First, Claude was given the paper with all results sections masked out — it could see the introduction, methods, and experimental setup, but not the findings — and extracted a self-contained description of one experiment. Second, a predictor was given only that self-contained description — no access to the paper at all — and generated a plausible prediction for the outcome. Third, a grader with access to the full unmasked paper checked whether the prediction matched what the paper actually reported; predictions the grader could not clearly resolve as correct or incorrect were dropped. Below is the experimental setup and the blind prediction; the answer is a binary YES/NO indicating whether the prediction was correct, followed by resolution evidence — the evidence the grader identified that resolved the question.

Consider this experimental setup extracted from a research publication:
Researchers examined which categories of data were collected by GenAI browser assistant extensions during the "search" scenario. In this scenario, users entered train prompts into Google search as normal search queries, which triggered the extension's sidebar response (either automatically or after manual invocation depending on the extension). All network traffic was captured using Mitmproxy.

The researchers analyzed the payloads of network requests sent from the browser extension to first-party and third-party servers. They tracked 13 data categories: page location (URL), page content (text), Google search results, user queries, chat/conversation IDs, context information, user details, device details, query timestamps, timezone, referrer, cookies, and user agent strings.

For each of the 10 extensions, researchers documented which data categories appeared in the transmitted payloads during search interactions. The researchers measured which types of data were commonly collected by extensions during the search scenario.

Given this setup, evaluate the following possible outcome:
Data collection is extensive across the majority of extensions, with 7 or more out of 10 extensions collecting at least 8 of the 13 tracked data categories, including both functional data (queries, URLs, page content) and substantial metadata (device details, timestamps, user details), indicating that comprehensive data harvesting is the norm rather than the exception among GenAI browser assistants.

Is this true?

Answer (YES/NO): NO